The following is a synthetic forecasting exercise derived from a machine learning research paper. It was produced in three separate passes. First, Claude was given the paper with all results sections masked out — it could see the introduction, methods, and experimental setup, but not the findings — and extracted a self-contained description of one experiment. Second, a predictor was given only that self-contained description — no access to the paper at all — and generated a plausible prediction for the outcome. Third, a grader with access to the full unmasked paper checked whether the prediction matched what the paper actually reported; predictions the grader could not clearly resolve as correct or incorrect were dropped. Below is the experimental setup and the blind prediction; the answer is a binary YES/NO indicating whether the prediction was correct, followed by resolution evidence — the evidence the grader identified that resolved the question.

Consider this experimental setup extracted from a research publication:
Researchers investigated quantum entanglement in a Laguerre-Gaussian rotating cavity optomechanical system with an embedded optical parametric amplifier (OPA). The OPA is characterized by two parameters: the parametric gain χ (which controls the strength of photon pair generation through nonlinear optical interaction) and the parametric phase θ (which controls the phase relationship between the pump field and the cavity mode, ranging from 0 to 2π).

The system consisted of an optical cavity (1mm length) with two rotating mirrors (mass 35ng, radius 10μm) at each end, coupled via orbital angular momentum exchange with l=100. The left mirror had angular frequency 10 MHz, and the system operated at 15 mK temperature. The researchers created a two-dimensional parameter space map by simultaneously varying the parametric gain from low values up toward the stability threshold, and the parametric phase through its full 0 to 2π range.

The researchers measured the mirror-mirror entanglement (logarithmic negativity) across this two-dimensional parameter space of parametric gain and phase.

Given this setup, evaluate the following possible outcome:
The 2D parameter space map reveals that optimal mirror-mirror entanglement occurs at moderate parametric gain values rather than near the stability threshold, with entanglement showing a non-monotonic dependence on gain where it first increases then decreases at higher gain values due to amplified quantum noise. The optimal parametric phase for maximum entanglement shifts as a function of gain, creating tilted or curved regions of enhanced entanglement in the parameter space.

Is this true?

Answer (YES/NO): NO